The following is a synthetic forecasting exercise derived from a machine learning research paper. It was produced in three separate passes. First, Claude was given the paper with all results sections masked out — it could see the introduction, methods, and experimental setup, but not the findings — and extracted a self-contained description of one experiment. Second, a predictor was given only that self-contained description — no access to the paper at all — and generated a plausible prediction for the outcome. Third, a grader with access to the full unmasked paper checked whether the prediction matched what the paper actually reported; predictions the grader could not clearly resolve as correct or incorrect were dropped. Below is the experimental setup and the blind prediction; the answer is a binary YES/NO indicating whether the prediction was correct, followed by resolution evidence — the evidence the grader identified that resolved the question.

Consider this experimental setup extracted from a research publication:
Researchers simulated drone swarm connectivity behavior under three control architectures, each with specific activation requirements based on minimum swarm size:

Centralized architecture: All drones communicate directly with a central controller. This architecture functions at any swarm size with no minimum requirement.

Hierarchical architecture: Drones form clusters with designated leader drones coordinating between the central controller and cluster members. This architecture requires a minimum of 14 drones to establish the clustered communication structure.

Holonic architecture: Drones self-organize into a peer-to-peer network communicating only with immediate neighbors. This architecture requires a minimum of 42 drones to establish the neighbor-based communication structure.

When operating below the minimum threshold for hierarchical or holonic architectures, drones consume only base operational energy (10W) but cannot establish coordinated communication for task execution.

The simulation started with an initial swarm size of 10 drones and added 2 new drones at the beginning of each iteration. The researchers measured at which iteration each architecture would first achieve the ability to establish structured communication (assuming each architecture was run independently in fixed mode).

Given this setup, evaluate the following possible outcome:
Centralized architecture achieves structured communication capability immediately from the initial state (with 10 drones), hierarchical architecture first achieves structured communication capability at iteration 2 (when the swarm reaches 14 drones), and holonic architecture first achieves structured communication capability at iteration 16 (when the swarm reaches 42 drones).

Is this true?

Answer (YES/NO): NO